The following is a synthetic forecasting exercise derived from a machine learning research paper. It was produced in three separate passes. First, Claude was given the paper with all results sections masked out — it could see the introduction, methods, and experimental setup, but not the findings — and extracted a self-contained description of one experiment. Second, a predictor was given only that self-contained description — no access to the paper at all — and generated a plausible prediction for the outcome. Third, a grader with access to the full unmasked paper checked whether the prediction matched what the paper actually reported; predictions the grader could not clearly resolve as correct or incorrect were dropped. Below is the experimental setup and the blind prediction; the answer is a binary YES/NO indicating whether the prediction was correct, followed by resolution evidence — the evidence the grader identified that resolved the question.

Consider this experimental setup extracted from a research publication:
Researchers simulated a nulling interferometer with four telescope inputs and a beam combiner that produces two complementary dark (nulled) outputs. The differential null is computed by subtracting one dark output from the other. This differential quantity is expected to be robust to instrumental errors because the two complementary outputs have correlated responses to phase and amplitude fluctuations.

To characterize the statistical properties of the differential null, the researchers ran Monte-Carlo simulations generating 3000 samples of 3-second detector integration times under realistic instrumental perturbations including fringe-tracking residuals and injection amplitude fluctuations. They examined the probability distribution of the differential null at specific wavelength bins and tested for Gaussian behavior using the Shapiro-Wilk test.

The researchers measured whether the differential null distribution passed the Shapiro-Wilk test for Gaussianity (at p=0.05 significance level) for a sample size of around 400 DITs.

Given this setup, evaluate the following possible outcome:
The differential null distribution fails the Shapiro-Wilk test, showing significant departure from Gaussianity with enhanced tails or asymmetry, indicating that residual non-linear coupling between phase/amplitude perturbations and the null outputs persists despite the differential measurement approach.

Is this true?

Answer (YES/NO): NO